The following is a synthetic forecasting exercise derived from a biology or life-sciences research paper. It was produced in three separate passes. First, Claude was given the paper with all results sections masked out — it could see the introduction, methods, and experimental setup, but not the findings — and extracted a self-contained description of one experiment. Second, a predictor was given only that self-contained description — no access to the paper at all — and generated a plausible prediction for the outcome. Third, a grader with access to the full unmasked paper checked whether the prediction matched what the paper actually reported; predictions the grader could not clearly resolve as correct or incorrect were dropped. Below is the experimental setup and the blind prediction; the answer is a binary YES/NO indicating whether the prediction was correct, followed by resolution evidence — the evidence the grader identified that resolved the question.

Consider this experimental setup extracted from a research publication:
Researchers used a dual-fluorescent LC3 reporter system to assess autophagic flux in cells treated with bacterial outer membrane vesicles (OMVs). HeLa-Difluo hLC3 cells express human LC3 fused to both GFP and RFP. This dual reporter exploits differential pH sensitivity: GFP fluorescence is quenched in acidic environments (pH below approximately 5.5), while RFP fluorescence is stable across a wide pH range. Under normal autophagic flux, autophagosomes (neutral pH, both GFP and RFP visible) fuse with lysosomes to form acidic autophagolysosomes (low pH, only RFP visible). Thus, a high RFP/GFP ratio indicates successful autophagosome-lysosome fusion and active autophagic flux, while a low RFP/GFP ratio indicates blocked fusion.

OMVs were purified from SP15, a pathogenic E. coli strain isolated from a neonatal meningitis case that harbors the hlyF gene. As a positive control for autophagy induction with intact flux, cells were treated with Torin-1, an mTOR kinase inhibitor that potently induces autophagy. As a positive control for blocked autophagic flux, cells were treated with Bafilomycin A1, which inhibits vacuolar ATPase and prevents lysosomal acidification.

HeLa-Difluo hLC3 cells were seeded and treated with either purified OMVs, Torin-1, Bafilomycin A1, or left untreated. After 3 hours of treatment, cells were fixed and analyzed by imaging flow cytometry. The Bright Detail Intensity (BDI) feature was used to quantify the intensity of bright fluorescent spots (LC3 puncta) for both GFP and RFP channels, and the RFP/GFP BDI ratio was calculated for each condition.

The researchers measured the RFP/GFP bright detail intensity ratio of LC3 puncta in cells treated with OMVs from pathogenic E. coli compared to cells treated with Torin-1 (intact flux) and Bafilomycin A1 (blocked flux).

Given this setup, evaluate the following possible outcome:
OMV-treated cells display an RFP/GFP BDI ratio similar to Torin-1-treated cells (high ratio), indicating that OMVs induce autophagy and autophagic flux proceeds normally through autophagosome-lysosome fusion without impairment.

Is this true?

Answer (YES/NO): NO